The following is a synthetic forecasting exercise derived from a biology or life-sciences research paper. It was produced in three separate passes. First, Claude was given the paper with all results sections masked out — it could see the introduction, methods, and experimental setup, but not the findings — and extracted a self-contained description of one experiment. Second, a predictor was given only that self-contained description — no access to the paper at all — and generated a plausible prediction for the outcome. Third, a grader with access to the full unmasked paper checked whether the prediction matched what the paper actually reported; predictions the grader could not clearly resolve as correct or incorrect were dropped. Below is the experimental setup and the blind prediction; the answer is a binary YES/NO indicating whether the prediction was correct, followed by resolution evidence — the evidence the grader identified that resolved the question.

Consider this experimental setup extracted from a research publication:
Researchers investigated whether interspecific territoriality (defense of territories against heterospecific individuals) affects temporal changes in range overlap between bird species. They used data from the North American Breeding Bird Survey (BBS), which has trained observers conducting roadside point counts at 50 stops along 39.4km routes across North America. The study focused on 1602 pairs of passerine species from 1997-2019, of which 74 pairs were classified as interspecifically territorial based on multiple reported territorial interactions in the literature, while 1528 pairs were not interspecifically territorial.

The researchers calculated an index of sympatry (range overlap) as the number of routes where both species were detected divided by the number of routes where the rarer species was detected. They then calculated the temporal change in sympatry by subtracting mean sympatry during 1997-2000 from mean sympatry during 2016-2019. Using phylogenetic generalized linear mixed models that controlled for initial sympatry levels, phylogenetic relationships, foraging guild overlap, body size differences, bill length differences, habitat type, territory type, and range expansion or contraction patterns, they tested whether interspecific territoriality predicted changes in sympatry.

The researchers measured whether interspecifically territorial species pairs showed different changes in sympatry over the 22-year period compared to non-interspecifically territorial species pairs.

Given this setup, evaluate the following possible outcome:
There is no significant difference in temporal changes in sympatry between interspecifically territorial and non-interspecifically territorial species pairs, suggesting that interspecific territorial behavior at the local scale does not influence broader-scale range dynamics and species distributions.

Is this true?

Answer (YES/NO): YES